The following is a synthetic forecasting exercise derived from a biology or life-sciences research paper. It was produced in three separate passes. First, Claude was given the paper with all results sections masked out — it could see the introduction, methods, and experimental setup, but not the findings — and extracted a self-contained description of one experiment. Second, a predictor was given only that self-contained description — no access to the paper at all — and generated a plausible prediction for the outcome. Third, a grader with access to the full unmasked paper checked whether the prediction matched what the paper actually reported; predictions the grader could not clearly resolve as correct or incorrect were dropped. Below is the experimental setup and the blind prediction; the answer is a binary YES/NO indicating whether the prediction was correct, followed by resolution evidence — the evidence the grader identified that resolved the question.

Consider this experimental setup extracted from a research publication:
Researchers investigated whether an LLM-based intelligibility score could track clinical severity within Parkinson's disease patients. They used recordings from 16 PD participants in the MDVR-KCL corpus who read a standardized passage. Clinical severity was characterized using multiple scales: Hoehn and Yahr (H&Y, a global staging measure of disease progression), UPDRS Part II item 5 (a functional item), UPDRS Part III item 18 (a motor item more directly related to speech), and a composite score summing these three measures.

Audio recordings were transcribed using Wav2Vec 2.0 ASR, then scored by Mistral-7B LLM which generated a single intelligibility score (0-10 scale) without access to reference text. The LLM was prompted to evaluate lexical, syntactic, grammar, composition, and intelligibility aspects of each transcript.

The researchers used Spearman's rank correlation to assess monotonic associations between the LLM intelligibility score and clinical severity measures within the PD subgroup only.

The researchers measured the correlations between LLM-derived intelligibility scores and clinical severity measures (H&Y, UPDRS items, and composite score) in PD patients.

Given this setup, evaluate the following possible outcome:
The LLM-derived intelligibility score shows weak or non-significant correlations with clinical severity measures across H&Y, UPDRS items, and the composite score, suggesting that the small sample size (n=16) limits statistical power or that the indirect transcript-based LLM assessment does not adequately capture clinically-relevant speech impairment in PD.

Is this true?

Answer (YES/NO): NO